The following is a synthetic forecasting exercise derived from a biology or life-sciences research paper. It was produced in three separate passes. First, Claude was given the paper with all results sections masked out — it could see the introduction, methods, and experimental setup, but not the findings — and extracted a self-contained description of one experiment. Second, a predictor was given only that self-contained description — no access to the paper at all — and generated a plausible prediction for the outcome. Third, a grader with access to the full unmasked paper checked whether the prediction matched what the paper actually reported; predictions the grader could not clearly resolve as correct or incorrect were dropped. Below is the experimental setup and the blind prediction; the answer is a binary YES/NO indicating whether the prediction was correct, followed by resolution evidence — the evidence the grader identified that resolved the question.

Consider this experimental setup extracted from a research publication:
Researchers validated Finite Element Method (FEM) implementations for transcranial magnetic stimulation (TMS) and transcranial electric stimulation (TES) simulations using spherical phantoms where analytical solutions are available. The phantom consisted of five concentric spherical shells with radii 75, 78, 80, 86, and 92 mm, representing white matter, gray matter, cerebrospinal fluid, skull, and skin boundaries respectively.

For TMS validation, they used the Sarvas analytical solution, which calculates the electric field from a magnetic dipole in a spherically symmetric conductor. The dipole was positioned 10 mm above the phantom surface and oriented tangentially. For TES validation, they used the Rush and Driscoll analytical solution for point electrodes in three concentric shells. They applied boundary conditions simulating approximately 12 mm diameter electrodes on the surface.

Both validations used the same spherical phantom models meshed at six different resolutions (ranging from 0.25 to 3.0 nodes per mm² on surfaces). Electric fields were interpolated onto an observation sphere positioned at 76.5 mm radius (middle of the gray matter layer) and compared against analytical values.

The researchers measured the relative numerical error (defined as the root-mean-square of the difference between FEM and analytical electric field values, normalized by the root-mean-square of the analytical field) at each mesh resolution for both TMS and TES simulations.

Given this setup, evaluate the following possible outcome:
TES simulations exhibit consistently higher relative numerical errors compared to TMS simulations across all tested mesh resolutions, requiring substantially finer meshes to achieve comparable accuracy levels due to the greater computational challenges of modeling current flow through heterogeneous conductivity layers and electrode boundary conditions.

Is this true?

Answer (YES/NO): NO